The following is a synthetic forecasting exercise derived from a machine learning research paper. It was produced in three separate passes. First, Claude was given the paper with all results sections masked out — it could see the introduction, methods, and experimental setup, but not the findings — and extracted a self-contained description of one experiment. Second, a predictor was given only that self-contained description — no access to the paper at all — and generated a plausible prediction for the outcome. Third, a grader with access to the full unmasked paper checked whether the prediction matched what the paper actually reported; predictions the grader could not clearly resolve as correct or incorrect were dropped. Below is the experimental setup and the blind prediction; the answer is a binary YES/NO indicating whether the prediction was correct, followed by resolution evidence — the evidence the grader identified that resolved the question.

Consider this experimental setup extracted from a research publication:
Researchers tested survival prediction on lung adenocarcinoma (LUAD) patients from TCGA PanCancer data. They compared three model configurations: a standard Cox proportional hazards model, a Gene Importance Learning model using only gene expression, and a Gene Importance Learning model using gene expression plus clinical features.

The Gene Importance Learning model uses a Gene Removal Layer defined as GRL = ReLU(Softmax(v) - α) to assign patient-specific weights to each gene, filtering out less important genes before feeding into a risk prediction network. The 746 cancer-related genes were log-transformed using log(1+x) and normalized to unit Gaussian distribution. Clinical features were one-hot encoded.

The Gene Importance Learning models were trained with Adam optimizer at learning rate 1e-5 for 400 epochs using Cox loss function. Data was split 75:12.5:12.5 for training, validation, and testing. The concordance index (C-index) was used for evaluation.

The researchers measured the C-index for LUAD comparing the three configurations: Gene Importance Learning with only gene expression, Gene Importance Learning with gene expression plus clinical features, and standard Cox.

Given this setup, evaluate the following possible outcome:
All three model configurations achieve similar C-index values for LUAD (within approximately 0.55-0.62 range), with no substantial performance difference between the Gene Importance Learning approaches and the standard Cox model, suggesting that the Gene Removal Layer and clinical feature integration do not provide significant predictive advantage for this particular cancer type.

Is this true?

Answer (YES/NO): NO